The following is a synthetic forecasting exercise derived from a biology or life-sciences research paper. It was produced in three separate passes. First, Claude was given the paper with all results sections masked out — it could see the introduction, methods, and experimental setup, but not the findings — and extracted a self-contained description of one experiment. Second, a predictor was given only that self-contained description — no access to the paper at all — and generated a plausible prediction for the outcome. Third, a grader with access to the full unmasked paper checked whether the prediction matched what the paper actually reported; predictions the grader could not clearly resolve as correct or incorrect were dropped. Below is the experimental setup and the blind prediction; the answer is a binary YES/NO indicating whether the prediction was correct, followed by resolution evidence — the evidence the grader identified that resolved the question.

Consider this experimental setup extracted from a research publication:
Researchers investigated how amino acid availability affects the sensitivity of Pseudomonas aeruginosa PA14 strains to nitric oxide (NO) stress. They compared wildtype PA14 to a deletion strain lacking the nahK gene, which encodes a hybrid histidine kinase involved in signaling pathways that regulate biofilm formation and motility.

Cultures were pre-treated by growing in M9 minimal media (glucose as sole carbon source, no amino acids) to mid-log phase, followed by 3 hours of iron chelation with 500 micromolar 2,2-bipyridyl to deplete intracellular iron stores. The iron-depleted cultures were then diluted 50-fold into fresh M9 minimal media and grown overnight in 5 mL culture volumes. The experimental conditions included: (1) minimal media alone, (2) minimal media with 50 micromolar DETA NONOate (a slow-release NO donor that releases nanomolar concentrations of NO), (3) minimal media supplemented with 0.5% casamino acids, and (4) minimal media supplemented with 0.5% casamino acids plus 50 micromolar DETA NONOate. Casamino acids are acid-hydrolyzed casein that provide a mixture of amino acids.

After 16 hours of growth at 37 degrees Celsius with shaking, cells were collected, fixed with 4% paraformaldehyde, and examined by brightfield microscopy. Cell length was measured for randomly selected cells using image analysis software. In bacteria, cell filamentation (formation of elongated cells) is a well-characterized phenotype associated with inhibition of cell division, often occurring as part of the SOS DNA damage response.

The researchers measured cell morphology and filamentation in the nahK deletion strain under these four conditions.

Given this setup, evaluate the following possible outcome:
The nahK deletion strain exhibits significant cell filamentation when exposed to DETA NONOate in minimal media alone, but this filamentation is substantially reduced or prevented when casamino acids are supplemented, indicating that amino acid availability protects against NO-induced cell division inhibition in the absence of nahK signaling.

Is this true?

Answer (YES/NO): YES